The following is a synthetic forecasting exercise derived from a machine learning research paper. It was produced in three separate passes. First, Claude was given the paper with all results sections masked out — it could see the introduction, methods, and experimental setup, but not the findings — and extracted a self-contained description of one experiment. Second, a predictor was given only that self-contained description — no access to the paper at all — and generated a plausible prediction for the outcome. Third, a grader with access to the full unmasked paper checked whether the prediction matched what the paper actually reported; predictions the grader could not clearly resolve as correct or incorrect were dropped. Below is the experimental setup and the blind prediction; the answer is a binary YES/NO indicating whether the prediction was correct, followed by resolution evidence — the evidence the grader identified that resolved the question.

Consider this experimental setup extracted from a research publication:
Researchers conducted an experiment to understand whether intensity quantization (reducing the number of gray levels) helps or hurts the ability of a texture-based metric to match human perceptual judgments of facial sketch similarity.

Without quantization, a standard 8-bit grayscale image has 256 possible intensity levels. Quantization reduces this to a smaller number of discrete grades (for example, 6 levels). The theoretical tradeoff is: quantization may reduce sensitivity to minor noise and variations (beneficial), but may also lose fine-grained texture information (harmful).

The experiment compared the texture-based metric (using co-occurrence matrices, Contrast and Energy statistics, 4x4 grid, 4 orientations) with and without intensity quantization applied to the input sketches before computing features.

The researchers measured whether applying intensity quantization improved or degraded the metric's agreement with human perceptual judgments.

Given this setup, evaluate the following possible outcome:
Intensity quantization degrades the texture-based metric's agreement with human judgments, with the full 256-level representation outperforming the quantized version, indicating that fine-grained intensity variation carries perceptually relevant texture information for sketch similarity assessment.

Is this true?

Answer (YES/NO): NO